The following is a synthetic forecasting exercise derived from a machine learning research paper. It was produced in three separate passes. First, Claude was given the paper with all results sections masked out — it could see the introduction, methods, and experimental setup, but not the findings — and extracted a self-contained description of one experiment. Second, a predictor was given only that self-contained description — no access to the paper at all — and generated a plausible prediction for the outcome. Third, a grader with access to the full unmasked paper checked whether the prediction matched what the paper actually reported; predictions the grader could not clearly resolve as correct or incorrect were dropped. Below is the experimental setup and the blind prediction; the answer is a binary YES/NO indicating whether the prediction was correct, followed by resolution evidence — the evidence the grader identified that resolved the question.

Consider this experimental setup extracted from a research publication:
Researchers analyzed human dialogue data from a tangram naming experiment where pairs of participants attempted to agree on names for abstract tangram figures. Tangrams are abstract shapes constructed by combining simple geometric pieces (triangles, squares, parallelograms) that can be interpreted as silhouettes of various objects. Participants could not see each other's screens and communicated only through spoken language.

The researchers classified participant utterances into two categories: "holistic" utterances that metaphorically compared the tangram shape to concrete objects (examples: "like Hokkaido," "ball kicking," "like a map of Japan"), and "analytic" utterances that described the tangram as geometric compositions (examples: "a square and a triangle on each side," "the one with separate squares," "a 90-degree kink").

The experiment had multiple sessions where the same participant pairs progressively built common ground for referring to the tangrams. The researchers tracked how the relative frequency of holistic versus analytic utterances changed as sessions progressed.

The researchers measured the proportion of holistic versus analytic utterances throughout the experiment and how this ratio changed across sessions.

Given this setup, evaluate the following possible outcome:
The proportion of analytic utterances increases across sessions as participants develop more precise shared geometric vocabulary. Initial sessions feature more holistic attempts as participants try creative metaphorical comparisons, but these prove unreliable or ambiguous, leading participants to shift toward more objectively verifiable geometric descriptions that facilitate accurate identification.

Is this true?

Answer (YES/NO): NO